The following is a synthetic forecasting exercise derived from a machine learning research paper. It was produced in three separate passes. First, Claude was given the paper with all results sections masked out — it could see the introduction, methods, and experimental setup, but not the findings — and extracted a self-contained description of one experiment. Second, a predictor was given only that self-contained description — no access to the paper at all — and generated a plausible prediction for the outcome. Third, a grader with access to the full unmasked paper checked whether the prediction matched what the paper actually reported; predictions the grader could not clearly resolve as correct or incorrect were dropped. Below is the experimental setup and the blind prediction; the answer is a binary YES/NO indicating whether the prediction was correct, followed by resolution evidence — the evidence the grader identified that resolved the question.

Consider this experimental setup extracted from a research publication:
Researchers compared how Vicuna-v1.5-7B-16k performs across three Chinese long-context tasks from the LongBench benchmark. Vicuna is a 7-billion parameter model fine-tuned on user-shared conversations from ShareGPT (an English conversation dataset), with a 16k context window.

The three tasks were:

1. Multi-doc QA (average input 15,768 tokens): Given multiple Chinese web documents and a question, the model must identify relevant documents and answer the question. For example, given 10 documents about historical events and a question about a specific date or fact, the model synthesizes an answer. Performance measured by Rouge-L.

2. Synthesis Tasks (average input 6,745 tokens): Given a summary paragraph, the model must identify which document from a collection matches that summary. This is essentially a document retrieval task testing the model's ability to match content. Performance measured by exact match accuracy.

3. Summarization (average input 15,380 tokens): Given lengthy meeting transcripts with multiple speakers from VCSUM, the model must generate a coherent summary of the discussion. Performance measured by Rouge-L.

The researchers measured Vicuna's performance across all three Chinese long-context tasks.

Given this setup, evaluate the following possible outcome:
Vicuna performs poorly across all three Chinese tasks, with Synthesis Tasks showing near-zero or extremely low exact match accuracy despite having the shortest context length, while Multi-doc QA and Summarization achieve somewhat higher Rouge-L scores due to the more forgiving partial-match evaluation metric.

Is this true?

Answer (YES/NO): YES